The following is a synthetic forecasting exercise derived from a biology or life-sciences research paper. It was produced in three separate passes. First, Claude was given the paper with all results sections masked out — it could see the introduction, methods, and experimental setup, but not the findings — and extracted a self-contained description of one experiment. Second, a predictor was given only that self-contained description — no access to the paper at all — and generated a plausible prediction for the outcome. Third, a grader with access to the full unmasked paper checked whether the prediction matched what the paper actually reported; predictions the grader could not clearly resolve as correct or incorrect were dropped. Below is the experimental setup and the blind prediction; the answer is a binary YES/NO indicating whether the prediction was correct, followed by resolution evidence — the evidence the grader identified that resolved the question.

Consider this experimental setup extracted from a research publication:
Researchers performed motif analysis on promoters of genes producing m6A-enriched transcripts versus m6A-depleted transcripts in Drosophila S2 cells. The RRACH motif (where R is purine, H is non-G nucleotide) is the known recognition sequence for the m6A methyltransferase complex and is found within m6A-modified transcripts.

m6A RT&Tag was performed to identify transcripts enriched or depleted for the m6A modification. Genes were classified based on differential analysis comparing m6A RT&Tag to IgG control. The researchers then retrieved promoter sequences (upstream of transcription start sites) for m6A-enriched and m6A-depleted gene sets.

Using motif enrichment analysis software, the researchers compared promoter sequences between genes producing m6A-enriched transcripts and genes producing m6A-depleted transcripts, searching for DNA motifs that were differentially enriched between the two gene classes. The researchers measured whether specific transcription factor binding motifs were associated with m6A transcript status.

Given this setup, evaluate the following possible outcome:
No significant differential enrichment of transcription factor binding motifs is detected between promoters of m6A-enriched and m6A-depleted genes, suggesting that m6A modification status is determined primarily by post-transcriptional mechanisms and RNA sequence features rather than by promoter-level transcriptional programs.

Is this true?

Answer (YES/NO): NO